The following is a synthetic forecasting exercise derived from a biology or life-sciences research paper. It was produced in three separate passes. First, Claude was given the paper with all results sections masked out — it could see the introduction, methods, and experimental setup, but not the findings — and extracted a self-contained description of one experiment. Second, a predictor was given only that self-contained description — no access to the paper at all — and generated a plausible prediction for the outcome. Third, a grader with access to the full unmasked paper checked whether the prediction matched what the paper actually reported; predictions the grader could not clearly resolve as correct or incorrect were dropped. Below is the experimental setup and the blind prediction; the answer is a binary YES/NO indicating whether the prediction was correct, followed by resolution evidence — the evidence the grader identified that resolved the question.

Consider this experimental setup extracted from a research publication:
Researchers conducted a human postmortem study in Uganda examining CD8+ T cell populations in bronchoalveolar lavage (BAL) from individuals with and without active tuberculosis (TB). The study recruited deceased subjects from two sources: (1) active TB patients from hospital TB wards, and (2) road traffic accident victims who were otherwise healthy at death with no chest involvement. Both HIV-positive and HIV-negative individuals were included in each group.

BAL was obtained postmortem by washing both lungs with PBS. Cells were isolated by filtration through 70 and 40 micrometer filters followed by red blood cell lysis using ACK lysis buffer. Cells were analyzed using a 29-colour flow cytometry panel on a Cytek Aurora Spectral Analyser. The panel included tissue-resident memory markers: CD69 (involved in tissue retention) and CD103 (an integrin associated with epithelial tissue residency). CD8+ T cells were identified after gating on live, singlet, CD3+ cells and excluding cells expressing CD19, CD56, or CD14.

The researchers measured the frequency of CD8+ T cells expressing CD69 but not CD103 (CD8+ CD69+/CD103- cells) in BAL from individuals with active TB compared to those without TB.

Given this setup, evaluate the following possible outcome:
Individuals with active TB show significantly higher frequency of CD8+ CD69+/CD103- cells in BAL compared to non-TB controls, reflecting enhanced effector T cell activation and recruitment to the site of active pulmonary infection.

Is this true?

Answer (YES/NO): NO